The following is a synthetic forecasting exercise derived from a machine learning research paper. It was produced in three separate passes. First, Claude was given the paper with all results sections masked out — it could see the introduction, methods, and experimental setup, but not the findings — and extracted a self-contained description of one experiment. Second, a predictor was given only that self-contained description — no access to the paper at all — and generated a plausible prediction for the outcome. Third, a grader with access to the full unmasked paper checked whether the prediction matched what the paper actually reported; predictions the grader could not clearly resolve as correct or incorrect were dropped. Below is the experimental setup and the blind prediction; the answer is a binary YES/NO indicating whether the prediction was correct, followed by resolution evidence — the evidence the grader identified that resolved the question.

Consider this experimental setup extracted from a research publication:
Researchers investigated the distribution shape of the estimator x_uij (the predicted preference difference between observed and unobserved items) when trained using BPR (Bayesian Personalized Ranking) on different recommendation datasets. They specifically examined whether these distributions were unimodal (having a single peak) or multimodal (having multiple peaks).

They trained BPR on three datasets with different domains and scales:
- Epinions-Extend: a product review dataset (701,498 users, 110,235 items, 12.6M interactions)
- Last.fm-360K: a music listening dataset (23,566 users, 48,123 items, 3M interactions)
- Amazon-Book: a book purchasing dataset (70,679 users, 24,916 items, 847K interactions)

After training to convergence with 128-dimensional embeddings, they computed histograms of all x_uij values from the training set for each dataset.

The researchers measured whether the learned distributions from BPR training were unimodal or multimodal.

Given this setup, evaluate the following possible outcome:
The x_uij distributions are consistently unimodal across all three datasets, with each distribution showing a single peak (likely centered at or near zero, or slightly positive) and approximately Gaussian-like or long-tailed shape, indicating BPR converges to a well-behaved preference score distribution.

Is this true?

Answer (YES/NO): YES